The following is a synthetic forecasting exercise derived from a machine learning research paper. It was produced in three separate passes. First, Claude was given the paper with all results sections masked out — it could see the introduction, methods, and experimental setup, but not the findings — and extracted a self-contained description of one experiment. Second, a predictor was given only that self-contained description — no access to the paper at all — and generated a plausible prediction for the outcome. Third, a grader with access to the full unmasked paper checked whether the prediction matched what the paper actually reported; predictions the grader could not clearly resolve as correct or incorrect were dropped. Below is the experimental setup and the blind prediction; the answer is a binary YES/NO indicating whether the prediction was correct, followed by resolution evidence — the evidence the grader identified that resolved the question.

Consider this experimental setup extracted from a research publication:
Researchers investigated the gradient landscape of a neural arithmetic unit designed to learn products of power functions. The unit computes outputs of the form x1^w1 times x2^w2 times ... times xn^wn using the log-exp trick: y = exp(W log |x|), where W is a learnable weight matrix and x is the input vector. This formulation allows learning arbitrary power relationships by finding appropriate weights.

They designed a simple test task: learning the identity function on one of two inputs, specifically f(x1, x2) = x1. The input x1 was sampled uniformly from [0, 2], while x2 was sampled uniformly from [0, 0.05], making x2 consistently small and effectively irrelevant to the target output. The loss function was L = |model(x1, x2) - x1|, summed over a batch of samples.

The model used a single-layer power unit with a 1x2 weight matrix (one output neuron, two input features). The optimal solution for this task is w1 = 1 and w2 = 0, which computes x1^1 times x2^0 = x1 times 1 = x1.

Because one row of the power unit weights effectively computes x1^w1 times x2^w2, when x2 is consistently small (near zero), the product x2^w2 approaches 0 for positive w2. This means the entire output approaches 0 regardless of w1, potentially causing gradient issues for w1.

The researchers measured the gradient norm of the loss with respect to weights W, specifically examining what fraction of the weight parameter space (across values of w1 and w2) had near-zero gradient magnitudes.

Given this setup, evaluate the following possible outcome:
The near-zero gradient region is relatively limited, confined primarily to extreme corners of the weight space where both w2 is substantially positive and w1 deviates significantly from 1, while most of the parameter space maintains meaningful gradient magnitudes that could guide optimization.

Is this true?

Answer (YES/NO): NO